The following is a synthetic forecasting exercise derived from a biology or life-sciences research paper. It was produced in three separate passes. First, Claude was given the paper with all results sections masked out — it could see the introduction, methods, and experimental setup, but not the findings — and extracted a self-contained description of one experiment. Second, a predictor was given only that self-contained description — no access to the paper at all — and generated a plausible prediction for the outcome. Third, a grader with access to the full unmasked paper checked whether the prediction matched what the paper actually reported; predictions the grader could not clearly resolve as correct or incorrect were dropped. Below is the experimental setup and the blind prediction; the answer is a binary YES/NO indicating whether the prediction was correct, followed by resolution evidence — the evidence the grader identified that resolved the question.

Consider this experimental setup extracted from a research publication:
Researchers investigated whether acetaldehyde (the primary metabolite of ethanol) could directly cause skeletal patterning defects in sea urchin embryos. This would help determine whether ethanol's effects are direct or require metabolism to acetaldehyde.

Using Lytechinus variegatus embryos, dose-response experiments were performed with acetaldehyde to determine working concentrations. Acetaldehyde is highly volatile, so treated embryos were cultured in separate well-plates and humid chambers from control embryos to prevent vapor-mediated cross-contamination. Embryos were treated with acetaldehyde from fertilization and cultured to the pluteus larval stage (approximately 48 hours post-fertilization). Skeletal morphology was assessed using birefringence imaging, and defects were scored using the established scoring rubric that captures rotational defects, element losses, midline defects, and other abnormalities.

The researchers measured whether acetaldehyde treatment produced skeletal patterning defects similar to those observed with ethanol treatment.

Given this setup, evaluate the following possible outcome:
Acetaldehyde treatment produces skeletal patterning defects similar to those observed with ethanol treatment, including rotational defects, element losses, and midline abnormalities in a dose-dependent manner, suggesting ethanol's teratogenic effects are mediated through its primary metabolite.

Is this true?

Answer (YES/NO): NO